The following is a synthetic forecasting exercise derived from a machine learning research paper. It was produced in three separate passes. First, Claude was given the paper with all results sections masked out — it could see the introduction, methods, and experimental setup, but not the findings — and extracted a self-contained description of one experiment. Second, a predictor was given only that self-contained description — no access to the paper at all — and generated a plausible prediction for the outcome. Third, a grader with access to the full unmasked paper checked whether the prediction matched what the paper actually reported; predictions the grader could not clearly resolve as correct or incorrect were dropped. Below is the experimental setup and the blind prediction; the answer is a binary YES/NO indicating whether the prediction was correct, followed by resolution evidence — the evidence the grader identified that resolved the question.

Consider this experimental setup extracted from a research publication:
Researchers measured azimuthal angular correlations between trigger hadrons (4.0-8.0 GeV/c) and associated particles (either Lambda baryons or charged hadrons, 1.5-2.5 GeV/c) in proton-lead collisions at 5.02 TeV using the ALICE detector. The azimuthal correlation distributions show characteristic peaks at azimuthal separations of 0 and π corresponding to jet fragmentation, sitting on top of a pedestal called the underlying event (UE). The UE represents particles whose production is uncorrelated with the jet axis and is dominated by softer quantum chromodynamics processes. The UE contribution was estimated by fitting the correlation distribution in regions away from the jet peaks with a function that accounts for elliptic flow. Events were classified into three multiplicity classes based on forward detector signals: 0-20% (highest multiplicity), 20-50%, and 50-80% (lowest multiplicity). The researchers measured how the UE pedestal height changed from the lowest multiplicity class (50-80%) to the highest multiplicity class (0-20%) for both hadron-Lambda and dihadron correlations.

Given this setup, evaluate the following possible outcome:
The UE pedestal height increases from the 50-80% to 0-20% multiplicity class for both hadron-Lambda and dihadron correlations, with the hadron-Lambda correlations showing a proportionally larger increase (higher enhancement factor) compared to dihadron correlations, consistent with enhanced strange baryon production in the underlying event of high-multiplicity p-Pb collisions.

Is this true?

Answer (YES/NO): YES